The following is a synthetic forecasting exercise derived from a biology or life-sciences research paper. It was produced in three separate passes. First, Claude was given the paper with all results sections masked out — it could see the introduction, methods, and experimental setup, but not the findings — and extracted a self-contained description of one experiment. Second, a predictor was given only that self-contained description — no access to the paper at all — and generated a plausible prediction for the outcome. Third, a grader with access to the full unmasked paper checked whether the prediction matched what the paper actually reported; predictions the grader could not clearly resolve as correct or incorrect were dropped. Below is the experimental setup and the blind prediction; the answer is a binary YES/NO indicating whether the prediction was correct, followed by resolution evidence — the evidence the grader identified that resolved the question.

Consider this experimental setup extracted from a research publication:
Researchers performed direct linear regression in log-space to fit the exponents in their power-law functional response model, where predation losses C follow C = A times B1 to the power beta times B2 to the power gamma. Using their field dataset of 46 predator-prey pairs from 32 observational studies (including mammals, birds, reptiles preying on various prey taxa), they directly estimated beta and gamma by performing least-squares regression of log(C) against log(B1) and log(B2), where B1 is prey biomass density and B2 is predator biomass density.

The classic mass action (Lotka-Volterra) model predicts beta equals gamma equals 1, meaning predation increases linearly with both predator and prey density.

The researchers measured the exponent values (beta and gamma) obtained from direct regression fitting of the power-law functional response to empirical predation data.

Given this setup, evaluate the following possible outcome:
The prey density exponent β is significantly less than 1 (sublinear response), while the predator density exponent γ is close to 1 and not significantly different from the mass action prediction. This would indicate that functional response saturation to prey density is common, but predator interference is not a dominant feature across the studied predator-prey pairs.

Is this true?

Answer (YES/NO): NO